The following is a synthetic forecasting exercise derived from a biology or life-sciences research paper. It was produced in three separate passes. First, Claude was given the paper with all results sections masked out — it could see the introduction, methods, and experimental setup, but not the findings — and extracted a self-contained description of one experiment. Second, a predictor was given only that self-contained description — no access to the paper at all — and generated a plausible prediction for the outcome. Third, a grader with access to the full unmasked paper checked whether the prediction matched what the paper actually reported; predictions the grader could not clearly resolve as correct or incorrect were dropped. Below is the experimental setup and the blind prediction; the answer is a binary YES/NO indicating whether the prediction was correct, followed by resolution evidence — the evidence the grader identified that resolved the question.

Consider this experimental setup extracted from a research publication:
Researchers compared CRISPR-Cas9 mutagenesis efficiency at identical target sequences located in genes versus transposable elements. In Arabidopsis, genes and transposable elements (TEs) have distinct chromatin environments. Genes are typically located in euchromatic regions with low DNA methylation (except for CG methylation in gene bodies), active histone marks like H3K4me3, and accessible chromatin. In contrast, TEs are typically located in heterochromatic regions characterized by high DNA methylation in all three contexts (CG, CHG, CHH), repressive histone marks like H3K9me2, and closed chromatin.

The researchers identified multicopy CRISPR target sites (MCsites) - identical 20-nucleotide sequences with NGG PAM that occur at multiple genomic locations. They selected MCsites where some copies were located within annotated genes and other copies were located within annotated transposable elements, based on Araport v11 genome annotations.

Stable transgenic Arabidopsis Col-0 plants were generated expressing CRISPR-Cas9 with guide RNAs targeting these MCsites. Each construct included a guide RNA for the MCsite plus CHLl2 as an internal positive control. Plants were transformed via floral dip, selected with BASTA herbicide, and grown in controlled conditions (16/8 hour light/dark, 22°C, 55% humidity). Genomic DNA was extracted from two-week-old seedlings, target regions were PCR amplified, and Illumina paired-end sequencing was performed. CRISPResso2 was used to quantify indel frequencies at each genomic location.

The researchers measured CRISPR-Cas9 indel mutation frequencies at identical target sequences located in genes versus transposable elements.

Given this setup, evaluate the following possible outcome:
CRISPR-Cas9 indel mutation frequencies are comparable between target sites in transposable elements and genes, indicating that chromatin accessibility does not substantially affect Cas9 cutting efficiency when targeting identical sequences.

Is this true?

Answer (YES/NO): NO